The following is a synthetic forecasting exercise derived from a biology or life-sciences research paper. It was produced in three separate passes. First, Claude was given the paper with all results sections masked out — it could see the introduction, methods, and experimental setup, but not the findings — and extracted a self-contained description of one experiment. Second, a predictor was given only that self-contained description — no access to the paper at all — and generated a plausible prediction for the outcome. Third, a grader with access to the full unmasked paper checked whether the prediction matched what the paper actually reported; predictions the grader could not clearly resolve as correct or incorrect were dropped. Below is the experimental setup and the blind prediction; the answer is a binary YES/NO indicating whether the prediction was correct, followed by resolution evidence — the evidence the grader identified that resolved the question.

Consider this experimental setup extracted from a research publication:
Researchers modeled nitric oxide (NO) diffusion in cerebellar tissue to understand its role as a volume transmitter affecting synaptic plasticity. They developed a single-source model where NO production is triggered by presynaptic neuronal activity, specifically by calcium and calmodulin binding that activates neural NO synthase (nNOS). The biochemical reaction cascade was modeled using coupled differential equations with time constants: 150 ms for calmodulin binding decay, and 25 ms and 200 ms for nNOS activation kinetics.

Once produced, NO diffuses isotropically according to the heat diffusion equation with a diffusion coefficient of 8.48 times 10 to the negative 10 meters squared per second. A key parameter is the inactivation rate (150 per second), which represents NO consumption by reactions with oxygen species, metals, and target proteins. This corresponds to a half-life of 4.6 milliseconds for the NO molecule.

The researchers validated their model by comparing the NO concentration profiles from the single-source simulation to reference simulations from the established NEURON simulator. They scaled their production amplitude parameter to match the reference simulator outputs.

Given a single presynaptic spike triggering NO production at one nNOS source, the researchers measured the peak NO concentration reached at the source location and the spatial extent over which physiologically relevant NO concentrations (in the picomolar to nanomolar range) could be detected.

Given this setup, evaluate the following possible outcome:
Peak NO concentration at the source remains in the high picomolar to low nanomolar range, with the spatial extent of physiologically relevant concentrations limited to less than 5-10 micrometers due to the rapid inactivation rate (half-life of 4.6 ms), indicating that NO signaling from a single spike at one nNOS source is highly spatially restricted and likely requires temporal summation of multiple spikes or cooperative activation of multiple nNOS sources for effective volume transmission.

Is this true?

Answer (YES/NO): YES